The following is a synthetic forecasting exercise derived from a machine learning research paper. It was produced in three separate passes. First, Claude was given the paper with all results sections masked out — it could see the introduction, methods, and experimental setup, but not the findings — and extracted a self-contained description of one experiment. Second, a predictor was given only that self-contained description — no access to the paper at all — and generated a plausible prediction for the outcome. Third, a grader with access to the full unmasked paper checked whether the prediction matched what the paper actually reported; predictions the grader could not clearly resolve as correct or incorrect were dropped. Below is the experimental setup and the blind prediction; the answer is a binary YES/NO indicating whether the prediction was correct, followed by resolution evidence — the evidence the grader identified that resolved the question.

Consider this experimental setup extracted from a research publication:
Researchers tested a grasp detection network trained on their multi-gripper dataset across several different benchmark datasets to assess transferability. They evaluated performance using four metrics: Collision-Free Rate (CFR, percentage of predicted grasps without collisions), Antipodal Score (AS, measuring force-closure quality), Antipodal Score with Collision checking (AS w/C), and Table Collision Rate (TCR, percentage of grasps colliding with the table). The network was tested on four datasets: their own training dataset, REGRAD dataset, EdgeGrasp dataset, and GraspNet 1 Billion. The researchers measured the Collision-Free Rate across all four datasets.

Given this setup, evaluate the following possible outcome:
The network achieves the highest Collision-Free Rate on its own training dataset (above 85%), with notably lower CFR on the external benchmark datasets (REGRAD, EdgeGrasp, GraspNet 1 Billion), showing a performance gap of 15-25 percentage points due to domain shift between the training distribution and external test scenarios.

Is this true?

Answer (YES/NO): NO